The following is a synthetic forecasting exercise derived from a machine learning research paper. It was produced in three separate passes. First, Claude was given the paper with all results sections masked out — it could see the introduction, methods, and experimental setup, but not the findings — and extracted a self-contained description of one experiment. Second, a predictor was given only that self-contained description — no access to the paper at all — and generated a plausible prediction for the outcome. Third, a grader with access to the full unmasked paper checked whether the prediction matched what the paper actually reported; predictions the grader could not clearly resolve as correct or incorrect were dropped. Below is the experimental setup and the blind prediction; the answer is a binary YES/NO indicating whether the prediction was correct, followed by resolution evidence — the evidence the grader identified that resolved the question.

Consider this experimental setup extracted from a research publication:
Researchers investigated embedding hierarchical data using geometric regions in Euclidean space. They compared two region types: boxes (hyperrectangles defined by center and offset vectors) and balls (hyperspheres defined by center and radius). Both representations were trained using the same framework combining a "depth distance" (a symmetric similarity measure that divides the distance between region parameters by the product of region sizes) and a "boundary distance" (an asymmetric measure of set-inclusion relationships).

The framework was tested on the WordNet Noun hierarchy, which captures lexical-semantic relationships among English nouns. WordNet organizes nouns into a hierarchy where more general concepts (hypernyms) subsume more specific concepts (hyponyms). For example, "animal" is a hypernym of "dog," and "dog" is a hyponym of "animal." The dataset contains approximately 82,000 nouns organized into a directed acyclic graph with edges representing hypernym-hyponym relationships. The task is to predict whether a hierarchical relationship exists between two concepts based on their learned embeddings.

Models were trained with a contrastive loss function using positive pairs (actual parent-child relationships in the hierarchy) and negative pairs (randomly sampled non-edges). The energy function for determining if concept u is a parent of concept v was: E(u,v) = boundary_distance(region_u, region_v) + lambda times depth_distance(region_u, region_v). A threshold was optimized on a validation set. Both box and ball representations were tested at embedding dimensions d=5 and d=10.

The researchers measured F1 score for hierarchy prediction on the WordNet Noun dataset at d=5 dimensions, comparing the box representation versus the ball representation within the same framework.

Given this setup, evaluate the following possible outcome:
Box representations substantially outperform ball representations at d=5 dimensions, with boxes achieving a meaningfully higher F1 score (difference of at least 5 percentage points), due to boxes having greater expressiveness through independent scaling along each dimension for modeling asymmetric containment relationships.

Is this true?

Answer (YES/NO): NO